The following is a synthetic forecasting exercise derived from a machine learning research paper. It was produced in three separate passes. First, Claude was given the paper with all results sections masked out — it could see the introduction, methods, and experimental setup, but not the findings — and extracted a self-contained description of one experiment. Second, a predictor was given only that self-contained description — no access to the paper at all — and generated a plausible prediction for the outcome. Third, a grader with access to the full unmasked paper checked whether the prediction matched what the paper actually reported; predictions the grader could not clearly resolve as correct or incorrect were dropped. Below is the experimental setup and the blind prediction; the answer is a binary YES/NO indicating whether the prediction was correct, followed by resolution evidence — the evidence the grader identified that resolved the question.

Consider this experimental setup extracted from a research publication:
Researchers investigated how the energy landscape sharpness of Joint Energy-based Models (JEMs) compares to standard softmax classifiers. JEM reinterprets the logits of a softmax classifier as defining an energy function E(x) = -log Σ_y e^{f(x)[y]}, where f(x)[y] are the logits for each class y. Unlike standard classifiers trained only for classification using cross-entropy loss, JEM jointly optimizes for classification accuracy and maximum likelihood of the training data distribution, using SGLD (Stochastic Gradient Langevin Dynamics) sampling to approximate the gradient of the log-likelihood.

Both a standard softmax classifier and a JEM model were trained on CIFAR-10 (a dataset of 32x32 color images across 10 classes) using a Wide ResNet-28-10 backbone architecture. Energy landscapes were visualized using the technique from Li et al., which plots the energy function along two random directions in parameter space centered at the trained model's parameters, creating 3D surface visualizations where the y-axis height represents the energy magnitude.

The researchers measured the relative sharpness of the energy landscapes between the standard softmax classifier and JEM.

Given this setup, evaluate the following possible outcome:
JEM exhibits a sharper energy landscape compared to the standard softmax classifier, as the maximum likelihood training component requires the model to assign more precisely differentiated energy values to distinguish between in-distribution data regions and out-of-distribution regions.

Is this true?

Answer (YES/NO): YES